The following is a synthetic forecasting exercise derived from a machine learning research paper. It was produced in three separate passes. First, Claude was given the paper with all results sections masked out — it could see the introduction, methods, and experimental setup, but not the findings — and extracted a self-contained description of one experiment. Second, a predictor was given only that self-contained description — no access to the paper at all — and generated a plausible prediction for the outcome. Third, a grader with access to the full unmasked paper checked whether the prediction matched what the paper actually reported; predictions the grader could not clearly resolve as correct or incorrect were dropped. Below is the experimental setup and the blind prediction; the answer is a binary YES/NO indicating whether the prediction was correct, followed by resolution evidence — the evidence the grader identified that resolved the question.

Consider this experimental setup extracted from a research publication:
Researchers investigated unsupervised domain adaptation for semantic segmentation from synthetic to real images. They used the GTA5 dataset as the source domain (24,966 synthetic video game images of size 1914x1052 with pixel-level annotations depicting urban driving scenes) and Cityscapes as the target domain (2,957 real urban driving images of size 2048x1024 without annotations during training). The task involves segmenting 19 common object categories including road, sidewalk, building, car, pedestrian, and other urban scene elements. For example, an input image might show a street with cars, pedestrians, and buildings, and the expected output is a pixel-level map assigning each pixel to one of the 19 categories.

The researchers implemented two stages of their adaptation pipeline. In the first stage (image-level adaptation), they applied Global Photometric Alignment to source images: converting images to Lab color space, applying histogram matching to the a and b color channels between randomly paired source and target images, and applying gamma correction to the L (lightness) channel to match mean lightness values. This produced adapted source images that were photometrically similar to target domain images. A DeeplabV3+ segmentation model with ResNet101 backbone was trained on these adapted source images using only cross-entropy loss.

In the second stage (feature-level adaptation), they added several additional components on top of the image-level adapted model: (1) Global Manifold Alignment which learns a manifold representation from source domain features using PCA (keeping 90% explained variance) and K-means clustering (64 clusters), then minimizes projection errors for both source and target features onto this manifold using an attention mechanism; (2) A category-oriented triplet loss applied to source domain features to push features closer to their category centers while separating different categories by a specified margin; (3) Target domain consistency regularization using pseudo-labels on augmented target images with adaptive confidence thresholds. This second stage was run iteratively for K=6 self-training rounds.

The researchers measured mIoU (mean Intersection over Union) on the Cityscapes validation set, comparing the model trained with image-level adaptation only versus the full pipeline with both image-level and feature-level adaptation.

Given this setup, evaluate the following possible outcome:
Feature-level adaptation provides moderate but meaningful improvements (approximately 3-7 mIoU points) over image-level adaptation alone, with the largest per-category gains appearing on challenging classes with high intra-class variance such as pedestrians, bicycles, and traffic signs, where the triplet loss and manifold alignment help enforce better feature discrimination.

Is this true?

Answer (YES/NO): NO